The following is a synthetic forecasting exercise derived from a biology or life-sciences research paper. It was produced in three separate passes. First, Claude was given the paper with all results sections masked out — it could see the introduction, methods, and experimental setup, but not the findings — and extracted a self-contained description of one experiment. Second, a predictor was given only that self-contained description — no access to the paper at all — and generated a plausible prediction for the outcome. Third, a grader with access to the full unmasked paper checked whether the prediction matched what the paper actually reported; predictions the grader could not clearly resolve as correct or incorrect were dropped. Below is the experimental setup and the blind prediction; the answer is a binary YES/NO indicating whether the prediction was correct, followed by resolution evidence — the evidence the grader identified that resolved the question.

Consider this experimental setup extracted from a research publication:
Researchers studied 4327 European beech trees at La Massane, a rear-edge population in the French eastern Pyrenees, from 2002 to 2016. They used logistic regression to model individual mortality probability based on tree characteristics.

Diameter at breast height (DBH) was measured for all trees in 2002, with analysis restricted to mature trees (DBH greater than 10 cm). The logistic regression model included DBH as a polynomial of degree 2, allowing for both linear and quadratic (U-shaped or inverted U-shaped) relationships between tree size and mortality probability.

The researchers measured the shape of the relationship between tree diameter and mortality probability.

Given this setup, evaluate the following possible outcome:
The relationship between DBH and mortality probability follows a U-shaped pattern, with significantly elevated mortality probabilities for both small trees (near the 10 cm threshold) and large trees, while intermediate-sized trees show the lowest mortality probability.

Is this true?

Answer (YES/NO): YES